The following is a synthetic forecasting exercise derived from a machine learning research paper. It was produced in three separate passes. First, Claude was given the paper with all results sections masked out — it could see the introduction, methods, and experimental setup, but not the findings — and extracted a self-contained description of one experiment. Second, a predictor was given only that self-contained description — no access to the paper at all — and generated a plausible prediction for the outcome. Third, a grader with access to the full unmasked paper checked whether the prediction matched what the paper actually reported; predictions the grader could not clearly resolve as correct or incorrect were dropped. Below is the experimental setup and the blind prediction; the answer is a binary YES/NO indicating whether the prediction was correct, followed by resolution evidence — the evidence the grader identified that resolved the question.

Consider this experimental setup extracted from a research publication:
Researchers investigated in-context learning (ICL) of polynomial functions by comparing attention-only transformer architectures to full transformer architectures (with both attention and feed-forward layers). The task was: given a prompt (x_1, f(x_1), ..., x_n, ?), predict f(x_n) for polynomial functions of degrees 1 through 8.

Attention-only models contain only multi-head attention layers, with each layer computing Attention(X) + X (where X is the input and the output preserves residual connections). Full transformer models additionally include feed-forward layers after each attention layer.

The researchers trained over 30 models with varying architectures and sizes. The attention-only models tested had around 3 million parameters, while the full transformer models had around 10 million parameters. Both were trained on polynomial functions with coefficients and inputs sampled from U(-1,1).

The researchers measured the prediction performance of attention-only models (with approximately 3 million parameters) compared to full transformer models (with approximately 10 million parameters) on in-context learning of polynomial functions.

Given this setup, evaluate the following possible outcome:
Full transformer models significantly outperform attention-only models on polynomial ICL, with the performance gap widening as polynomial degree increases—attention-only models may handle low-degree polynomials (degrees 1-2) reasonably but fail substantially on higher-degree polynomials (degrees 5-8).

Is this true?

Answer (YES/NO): NO